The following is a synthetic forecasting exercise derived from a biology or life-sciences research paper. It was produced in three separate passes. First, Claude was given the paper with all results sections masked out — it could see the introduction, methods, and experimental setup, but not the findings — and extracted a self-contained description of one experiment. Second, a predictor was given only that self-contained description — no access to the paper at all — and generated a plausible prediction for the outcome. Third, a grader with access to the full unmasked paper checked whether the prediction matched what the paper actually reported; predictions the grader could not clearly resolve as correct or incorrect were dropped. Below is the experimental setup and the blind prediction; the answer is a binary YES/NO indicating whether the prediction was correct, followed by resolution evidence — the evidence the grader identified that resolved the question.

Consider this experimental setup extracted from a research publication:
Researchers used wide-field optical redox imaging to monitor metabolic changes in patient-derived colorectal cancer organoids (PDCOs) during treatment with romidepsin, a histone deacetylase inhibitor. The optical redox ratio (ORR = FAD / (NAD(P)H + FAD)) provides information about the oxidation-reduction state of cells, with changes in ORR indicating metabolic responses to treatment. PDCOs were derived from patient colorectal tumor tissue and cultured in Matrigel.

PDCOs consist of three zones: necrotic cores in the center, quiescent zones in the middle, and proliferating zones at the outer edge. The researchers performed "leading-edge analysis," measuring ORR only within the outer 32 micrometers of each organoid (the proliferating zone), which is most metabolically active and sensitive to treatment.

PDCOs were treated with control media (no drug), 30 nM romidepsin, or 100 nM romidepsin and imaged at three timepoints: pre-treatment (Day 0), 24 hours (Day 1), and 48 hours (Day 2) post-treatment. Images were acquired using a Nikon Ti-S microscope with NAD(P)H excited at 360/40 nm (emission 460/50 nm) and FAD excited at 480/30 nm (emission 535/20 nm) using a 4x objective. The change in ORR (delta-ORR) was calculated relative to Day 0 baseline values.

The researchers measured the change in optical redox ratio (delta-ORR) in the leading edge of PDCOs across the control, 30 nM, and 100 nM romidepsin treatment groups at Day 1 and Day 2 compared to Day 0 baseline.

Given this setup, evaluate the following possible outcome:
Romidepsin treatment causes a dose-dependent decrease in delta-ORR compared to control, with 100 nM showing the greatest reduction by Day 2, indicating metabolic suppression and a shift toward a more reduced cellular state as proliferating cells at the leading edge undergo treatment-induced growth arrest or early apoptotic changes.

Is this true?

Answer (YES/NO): YES